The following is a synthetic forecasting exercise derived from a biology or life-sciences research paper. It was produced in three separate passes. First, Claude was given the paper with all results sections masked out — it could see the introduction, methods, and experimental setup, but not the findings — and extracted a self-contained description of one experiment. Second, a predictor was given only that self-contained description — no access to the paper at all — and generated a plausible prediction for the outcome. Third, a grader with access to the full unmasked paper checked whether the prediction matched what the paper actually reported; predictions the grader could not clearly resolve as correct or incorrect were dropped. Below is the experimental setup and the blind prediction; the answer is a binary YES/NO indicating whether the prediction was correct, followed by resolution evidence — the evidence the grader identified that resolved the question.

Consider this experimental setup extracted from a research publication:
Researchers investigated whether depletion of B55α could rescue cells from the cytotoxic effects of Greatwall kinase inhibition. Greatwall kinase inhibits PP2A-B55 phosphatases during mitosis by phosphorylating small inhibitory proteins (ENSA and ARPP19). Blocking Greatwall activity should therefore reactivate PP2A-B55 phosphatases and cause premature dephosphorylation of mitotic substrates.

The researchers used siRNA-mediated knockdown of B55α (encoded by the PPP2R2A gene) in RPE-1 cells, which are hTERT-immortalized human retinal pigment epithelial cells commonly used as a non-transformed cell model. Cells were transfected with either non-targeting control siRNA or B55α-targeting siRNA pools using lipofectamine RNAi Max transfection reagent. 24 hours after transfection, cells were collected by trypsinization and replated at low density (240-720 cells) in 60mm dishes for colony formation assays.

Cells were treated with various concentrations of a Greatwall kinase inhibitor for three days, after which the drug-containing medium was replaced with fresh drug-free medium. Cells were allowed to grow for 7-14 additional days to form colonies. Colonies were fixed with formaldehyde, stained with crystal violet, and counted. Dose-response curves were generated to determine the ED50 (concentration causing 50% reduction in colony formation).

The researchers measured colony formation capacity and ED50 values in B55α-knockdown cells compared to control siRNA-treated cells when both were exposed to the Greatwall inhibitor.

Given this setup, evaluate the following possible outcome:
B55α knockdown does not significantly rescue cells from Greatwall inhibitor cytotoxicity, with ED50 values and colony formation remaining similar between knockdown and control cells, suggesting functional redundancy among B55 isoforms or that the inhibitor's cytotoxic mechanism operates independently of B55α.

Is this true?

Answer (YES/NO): NO